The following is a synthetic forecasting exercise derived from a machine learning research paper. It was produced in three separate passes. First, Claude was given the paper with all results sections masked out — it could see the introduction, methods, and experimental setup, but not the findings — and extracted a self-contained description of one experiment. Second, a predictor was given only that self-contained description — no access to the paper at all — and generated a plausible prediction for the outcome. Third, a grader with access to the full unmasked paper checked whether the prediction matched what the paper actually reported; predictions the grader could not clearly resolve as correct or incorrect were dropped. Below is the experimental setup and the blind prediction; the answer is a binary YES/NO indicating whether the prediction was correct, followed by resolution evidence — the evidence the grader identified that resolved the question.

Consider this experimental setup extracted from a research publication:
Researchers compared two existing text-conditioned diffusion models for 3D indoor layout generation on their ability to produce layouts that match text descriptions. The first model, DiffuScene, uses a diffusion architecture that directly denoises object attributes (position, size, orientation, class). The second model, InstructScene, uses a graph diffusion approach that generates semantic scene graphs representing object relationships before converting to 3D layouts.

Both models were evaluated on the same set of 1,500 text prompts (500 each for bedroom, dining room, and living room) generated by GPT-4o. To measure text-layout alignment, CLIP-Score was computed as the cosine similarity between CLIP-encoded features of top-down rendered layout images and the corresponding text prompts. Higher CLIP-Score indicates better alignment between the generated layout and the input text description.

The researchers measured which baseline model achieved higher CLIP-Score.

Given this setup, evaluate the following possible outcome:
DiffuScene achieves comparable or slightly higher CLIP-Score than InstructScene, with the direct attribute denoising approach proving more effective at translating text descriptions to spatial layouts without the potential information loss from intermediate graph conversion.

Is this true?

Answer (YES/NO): YES